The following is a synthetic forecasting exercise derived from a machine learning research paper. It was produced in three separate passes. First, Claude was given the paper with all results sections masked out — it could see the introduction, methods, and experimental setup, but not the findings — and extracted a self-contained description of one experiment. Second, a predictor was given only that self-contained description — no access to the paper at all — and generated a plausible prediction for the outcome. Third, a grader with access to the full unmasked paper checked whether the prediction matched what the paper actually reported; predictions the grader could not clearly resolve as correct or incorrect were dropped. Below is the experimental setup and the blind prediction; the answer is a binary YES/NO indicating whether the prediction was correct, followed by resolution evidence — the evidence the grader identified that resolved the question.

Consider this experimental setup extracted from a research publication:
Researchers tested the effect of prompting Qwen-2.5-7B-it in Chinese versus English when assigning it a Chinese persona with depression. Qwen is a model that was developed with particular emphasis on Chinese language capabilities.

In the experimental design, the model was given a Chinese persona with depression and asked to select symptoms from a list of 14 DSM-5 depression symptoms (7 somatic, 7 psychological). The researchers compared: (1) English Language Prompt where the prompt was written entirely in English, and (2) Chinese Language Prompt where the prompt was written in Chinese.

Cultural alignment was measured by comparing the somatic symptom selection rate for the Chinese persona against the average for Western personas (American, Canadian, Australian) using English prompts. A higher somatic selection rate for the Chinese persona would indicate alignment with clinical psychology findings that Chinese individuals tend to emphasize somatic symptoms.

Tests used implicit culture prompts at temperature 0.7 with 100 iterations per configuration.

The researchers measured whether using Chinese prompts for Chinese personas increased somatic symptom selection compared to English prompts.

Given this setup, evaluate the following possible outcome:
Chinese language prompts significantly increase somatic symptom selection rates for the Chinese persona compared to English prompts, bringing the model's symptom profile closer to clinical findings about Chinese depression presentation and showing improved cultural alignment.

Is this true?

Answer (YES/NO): NO